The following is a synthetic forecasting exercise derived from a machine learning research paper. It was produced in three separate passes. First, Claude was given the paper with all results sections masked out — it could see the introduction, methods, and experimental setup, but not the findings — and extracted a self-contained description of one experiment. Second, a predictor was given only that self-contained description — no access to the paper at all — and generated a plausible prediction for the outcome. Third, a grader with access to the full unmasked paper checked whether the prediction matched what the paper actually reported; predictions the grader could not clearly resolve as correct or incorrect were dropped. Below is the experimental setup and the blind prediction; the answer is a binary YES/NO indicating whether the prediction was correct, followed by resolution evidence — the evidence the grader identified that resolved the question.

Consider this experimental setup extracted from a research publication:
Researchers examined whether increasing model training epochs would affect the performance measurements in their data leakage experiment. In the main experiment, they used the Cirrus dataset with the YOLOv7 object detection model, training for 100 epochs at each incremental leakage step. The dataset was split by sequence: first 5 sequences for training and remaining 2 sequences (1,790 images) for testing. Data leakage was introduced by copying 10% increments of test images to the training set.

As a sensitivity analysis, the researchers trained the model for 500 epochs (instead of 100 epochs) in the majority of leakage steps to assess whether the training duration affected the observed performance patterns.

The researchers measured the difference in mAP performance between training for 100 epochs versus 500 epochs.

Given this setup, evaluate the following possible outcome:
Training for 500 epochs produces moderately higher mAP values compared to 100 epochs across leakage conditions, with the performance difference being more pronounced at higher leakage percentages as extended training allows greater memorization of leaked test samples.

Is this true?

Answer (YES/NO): NO